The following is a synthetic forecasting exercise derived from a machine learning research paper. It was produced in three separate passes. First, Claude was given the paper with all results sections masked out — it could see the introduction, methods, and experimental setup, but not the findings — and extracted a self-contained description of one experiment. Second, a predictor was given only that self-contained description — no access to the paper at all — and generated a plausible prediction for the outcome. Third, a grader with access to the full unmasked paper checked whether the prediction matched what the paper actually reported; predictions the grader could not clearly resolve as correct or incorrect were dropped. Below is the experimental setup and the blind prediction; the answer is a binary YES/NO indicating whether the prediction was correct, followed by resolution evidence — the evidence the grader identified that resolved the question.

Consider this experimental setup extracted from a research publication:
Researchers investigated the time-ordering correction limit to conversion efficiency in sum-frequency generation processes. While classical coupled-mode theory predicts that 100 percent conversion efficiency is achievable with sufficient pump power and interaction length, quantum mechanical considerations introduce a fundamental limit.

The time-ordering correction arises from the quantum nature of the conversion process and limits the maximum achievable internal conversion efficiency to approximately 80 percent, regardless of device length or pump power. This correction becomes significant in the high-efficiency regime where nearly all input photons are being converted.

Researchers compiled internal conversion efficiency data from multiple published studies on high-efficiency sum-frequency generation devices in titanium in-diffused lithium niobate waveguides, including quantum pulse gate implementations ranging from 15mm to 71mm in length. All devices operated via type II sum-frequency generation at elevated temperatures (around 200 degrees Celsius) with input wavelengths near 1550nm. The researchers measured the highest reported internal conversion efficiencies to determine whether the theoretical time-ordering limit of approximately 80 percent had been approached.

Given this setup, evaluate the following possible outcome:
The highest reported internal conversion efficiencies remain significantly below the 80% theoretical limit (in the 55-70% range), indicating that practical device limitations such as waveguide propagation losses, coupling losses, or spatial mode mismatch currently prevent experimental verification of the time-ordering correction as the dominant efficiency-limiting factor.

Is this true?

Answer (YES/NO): NO